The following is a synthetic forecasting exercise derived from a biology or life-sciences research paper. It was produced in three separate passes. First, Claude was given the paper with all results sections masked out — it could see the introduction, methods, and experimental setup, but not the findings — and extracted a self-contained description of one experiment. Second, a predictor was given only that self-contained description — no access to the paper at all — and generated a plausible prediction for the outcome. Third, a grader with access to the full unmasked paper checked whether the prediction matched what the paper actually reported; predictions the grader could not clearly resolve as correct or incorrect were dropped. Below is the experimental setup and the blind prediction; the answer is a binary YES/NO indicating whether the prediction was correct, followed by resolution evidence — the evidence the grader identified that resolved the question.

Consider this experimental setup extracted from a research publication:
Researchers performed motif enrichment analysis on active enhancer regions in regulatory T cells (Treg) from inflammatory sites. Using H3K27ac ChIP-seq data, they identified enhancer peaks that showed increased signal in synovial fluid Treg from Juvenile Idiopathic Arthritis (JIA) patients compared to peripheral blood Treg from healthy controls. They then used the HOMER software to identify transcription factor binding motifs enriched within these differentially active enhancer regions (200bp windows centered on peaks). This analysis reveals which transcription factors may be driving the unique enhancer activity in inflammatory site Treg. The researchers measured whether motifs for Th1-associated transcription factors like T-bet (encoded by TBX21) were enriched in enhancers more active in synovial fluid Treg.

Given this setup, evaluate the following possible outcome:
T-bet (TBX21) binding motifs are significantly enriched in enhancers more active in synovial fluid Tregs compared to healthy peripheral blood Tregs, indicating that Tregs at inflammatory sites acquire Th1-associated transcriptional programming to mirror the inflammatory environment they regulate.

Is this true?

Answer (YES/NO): NO